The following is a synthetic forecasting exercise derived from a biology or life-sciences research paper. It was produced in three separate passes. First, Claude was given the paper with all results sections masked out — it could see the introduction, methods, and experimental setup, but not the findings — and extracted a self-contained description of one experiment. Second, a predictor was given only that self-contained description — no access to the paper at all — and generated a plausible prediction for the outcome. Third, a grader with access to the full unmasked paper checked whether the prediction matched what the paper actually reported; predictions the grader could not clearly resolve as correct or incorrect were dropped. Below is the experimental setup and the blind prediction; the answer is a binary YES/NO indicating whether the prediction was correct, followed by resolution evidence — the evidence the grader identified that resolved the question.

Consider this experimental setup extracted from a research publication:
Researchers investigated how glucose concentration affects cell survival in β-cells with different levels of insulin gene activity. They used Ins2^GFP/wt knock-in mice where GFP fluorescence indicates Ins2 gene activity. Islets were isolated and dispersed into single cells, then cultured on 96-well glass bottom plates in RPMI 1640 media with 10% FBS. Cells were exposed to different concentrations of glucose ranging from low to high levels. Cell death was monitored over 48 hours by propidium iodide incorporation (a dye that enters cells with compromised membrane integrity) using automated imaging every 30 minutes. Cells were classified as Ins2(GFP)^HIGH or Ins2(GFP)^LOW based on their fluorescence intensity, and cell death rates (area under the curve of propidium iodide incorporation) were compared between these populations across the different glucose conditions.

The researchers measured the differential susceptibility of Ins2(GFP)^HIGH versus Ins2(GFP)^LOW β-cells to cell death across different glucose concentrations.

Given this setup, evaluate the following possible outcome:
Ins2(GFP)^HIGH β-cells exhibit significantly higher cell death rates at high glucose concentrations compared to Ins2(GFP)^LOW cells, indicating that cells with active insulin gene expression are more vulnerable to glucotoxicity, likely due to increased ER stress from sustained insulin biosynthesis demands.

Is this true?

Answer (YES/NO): NO